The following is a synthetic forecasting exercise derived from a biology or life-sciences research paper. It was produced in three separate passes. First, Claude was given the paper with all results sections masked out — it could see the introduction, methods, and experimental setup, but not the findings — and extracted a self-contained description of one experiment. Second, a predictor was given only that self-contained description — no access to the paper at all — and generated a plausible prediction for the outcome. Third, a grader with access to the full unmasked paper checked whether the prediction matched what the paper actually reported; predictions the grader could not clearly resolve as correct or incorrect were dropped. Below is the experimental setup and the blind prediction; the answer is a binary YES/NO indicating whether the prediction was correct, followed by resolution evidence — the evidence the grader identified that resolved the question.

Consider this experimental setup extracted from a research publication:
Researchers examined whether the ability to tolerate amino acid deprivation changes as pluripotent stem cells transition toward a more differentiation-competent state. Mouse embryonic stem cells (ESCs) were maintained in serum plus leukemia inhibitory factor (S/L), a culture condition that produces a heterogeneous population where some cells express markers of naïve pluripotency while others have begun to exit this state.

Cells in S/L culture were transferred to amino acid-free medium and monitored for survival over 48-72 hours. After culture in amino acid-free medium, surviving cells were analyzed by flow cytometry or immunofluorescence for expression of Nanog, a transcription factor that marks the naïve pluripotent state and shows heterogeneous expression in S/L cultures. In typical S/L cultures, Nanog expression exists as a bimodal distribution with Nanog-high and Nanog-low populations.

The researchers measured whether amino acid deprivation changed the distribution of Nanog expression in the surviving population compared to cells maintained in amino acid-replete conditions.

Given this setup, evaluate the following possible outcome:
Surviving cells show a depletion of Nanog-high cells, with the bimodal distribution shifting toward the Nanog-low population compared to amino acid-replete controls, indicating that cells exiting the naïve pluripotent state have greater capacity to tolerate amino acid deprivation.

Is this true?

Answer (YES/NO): NO